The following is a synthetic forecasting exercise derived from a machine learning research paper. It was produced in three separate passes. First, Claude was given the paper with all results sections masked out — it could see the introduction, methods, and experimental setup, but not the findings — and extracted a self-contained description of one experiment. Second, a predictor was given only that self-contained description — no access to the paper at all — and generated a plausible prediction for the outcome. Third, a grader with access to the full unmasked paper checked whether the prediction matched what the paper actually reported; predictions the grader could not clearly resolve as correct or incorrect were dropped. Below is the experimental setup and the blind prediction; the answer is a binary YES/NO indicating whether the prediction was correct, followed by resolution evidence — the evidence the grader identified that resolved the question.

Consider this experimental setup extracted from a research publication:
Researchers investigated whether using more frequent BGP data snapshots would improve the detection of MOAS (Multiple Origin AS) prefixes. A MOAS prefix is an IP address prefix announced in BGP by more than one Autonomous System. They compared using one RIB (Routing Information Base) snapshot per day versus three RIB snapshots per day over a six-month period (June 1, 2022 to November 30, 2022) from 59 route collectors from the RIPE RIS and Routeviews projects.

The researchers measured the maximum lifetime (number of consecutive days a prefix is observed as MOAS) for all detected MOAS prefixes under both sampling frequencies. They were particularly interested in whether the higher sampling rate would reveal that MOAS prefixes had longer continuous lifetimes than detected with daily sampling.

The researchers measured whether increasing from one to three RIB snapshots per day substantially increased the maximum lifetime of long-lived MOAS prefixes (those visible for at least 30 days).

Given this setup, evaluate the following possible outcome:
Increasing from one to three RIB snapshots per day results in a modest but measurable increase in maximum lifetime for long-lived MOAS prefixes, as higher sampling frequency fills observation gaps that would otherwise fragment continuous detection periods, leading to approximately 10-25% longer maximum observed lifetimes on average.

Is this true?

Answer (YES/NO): NO